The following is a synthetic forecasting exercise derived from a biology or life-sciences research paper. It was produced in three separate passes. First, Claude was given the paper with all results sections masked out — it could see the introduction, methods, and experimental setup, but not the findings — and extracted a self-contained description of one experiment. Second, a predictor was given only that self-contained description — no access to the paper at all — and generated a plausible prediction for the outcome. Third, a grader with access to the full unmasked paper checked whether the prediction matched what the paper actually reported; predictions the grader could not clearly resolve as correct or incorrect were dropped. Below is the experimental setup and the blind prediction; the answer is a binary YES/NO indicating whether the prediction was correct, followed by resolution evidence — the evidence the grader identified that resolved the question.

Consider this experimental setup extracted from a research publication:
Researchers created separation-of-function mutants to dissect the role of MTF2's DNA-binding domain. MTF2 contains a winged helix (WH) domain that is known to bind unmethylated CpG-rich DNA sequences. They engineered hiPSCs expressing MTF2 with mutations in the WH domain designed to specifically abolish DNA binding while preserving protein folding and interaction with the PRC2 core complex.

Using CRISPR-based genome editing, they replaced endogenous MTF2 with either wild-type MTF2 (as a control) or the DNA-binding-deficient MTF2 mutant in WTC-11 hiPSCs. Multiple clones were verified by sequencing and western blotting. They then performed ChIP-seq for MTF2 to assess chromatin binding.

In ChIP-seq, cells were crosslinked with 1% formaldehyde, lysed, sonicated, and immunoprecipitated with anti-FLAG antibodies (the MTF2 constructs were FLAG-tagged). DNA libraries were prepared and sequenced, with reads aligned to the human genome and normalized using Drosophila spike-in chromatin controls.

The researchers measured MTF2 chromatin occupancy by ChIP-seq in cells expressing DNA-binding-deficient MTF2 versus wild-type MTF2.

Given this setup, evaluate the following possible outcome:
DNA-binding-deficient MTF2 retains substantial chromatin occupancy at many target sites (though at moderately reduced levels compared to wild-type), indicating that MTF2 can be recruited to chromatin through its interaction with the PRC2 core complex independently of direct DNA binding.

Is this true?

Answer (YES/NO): NO